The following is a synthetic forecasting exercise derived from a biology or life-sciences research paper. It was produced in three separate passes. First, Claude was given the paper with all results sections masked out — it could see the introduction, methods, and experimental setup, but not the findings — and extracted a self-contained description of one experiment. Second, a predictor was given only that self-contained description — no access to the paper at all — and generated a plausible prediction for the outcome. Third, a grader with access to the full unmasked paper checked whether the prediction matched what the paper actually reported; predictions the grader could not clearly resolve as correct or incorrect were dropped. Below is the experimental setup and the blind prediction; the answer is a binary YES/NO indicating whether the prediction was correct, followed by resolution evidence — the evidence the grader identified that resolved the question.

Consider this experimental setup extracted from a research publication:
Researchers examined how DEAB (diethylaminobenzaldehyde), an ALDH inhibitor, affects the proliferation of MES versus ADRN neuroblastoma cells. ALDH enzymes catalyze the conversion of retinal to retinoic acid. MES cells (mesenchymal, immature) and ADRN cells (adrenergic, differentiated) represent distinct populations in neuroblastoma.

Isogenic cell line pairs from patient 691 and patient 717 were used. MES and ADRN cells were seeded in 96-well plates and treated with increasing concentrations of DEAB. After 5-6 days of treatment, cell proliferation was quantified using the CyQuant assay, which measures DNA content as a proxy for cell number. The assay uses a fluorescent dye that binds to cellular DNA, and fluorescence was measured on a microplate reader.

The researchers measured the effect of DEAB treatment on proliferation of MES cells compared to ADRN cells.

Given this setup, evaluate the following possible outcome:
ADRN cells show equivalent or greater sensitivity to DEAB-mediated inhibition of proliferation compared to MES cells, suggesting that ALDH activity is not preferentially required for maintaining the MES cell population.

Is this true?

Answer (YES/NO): NO